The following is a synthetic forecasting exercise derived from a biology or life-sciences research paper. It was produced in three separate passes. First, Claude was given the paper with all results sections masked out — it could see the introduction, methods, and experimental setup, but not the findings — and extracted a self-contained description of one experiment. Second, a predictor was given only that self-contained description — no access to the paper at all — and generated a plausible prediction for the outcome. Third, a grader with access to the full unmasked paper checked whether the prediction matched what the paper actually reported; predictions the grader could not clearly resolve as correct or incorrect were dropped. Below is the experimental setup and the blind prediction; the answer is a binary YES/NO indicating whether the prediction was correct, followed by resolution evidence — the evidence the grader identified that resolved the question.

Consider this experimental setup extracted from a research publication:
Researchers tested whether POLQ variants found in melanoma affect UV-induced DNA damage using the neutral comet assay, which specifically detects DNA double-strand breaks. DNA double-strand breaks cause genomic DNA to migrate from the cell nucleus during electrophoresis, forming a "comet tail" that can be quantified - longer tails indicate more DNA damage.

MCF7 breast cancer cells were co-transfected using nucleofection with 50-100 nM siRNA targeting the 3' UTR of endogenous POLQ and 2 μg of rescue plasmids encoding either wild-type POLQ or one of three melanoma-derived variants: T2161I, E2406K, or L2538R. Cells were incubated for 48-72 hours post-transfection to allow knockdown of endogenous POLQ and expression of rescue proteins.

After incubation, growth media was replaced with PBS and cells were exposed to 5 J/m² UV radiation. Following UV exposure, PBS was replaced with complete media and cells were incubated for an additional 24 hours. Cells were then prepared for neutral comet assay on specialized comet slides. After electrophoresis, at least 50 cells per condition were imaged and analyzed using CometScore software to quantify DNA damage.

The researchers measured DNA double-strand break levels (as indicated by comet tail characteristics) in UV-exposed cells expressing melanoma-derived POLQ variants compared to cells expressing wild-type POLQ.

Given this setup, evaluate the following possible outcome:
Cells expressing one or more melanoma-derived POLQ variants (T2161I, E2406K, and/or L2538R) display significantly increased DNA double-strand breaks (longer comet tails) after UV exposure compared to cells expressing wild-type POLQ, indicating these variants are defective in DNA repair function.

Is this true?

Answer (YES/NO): YES